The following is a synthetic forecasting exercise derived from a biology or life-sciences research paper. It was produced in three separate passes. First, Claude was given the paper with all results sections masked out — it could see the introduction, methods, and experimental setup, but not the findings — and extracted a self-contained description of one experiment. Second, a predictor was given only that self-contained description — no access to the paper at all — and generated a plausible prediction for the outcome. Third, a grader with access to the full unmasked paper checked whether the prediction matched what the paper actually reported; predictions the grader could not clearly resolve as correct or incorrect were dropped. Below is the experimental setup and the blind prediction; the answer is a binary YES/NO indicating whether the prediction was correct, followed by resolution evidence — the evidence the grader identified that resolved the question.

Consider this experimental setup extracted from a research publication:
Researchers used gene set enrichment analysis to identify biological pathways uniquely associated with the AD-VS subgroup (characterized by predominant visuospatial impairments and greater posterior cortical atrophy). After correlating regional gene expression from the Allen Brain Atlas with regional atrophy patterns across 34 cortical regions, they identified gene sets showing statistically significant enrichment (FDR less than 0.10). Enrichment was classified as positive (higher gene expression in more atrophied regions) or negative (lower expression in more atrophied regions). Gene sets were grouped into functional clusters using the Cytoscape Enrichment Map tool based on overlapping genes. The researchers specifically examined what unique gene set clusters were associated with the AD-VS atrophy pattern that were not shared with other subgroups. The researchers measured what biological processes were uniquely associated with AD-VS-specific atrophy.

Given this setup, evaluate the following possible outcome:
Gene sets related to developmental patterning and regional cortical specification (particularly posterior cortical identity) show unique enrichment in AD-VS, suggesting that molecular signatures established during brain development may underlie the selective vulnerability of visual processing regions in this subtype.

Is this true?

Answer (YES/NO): NO